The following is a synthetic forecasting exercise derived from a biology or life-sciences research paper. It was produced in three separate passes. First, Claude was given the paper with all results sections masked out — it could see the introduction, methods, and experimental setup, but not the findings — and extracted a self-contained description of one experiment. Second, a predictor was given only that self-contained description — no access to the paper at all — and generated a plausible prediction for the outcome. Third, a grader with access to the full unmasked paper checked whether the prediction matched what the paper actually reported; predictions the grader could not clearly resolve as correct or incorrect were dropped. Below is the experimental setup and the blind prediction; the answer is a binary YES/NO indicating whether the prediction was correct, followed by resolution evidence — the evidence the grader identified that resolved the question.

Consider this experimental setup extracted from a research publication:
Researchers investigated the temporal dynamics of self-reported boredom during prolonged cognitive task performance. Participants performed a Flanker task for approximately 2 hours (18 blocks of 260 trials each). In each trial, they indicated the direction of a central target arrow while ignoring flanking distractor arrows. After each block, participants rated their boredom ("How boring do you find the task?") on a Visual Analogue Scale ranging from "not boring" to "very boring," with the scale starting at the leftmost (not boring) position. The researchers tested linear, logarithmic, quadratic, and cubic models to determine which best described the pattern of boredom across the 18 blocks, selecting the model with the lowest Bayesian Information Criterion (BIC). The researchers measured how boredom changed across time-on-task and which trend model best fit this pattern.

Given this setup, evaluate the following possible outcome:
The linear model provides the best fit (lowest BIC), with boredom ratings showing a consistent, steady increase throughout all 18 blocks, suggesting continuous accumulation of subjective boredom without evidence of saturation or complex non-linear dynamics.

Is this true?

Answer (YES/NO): NO